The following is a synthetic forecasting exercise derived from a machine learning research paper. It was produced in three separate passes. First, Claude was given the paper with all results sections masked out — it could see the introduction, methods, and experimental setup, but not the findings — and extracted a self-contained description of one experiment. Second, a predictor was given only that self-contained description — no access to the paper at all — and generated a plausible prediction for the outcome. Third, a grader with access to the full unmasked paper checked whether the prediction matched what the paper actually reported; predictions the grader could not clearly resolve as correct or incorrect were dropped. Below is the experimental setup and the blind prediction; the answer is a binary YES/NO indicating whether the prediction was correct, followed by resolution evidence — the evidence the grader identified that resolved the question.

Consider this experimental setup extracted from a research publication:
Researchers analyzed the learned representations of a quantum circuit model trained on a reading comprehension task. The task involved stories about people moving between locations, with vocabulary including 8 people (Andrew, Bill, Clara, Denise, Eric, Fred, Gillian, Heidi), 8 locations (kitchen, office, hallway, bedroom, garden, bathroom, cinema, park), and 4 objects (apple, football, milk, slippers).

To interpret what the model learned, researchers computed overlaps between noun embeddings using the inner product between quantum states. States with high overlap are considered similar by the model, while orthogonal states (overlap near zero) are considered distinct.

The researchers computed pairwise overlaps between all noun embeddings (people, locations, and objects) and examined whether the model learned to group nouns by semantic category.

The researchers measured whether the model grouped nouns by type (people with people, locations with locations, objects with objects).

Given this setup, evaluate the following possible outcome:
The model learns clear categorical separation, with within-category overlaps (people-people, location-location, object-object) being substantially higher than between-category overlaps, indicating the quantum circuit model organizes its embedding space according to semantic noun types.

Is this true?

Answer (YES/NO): NO